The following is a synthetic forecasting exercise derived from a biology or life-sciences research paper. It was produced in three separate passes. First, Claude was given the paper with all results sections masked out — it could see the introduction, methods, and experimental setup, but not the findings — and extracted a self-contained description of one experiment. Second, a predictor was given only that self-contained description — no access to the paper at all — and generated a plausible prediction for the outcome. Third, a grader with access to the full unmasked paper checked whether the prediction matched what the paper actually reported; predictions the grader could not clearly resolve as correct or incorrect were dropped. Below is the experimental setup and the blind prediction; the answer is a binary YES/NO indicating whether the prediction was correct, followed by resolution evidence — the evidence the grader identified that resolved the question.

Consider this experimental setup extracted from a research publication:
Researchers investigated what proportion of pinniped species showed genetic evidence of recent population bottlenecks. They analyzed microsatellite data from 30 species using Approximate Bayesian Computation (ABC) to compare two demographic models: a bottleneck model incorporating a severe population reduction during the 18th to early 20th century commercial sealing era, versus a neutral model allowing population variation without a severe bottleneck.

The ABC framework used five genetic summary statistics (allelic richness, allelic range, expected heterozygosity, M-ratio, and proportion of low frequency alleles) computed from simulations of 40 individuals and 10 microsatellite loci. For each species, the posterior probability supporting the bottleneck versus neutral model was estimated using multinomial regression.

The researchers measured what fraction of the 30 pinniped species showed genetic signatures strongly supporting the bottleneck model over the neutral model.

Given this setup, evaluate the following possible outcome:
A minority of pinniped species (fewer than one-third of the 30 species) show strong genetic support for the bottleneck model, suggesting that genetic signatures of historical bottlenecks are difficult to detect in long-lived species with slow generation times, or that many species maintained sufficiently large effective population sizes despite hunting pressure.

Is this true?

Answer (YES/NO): NO